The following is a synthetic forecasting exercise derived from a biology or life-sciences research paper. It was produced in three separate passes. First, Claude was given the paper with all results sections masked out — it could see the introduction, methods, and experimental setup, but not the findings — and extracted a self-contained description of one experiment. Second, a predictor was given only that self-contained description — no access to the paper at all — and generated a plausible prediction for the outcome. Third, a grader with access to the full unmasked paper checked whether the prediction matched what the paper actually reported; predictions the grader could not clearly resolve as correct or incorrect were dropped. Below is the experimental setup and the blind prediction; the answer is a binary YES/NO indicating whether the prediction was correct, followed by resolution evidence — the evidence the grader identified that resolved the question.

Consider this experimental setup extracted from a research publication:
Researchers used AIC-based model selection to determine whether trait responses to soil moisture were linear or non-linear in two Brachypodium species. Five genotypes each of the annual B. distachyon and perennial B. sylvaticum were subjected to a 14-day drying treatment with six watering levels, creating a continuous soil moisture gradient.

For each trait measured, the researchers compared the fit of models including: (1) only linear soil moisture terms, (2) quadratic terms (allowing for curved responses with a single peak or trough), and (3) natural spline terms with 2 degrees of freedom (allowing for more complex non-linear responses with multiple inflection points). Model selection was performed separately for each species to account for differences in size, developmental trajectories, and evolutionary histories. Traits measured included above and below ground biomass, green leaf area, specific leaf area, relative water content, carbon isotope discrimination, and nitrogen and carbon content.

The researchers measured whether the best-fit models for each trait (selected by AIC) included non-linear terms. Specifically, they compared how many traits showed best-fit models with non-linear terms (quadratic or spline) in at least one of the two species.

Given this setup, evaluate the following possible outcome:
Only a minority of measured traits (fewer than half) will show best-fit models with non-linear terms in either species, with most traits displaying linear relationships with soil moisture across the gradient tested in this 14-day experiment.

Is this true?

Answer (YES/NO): NO